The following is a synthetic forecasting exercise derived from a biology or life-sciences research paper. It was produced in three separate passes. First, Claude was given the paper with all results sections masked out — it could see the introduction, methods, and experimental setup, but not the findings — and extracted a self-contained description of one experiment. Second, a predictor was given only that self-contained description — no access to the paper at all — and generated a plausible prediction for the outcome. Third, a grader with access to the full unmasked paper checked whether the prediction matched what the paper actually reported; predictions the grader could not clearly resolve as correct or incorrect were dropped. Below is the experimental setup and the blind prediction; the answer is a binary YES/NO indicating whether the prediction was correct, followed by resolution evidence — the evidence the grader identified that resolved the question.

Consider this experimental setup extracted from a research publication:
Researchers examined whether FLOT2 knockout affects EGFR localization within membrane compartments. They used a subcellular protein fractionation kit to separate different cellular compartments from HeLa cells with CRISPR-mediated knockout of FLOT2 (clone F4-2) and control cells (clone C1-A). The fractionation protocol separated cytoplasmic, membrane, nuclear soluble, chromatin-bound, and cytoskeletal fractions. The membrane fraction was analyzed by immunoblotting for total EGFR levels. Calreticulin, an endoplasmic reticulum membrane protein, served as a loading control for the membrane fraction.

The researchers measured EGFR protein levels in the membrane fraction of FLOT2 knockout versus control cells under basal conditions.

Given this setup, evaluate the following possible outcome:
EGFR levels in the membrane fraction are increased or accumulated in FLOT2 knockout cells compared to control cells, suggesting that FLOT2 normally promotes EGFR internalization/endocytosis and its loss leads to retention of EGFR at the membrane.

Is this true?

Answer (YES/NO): NO